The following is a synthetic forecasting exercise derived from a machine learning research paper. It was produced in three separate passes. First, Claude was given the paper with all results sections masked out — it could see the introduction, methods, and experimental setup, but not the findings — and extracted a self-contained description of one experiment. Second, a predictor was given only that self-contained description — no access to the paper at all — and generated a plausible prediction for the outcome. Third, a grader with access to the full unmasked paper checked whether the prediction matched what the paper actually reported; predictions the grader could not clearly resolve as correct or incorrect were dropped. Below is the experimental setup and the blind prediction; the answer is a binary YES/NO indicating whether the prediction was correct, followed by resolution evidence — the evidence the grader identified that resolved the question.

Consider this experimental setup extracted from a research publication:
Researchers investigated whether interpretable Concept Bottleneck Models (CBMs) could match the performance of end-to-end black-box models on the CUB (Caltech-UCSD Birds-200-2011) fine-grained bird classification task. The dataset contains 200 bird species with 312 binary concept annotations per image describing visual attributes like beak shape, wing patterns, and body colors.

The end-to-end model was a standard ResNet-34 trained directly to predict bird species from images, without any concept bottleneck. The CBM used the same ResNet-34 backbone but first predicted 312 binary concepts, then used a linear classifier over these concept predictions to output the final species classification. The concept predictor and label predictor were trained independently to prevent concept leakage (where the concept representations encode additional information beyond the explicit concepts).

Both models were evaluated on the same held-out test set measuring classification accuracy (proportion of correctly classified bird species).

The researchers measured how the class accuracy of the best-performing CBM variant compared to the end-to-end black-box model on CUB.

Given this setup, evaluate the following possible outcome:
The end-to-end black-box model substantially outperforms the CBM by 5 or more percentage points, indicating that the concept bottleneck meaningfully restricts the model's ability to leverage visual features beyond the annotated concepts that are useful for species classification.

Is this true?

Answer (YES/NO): NO